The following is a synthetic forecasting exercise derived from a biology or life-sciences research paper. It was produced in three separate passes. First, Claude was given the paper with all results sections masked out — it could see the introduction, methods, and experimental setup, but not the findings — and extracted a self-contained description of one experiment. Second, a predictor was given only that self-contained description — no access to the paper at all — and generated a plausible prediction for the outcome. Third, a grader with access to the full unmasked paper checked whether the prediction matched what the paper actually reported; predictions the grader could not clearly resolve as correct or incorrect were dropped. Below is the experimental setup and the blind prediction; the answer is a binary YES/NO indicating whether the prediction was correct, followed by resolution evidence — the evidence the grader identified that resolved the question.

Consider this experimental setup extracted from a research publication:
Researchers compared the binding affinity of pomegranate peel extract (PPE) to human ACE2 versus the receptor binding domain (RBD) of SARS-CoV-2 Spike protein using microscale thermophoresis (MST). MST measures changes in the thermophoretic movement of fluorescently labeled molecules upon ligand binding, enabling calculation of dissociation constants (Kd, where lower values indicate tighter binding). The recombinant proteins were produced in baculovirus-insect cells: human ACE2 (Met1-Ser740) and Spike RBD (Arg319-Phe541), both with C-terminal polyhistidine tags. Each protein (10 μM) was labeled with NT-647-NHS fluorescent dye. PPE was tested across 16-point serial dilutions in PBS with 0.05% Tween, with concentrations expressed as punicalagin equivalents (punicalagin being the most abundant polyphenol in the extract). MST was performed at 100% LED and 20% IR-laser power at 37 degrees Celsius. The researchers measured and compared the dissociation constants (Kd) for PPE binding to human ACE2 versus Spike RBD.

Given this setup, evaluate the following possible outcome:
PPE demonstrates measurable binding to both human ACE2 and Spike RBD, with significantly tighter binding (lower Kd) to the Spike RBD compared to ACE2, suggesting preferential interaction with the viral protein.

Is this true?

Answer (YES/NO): YES